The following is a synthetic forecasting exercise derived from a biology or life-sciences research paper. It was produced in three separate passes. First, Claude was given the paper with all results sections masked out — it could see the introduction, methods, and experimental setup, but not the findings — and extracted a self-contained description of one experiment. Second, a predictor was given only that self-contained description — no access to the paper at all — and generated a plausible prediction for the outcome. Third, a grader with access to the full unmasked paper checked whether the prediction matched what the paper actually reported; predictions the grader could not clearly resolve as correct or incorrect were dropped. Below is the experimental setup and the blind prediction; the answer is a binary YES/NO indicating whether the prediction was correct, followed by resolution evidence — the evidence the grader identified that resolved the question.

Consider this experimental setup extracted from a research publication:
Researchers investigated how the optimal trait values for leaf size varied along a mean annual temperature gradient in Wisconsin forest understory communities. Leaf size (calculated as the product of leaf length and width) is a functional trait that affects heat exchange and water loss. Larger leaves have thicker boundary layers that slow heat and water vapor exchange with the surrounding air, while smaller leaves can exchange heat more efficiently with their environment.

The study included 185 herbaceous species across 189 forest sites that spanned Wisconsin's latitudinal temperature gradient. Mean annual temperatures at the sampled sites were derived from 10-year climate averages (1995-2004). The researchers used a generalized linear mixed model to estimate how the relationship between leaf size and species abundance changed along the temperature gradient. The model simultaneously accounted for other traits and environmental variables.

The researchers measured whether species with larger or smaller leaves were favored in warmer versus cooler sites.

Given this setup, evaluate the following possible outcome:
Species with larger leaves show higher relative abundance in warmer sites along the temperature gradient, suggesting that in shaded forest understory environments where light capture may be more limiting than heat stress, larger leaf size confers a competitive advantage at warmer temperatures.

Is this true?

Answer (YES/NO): NO